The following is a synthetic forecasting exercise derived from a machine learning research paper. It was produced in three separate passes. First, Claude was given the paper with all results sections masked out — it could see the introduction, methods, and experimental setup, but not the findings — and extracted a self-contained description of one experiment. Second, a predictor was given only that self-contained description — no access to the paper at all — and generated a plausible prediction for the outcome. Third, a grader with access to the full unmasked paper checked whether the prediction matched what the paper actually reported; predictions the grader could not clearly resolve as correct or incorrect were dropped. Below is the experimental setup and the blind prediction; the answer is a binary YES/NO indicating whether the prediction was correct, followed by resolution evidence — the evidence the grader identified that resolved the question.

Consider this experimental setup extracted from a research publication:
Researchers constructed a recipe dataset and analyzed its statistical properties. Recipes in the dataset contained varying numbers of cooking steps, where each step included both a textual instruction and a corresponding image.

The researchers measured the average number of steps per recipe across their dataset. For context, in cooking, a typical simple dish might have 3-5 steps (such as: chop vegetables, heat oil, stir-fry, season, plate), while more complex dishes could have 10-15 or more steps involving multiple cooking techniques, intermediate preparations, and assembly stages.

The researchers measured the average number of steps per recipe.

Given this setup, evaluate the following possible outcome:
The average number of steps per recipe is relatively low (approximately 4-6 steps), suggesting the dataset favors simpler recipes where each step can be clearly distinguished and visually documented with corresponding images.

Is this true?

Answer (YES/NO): NO